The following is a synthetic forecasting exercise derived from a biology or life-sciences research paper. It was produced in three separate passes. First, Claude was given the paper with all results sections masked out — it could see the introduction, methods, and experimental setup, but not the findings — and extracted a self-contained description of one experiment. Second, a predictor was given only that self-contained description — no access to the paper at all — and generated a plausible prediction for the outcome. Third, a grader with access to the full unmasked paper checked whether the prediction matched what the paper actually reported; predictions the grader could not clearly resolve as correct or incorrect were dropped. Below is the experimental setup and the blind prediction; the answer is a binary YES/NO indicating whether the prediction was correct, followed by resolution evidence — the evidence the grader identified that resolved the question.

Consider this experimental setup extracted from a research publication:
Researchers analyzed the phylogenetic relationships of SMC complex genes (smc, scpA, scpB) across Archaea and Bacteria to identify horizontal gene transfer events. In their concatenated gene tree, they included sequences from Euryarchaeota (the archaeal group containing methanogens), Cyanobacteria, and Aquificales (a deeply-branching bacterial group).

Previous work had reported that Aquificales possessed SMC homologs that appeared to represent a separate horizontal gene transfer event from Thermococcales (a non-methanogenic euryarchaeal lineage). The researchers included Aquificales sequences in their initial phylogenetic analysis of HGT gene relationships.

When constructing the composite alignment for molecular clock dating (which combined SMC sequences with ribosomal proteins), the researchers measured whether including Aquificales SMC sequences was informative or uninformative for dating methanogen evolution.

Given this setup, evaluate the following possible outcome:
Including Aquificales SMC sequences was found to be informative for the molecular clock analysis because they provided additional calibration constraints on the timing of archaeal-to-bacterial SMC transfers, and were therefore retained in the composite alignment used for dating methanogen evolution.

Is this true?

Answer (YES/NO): NO